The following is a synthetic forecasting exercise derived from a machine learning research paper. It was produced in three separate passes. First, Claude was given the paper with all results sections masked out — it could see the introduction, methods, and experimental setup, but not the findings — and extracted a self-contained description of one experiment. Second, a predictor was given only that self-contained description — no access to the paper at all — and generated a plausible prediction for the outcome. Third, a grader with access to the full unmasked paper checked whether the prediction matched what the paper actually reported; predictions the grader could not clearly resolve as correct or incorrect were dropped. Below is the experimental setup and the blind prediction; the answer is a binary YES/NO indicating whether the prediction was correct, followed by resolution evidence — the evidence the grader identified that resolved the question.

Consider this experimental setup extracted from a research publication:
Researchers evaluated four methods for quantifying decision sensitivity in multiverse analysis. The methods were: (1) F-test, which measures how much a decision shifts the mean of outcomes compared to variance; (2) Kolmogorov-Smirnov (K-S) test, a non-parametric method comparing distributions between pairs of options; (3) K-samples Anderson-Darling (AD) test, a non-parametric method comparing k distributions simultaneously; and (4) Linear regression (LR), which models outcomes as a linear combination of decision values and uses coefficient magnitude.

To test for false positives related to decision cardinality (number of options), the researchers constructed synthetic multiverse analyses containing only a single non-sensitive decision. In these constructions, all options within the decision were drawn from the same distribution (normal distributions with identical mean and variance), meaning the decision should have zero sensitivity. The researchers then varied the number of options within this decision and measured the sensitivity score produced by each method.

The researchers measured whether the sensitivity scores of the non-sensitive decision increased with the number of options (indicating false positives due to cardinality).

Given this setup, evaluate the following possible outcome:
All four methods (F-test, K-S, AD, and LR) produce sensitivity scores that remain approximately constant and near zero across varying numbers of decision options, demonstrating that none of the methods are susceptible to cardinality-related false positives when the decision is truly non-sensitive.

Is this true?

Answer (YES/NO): NO